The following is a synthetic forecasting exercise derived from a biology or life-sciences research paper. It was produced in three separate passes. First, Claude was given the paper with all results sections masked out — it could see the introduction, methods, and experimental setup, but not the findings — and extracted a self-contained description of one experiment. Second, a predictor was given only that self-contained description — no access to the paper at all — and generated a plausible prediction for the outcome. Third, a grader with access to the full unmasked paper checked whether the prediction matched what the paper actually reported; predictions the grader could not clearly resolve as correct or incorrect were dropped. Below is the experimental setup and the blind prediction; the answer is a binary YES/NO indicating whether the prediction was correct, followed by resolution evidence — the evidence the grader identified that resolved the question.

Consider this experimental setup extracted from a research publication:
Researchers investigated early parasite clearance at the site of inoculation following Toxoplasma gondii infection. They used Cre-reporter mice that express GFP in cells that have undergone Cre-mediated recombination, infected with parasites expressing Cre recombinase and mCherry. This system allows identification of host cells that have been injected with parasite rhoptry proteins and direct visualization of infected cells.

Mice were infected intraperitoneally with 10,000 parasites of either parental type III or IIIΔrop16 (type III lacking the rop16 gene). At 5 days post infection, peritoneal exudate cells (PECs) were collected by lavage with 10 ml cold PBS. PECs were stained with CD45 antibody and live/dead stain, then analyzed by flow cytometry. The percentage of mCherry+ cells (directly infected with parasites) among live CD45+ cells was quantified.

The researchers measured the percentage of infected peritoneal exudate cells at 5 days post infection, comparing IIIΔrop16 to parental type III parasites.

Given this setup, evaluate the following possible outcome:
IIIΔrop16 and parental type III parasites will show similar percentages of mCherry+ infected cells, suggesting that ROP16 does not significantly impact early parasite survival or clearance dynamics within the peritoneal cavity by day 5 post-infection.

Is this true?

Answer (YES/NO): NO